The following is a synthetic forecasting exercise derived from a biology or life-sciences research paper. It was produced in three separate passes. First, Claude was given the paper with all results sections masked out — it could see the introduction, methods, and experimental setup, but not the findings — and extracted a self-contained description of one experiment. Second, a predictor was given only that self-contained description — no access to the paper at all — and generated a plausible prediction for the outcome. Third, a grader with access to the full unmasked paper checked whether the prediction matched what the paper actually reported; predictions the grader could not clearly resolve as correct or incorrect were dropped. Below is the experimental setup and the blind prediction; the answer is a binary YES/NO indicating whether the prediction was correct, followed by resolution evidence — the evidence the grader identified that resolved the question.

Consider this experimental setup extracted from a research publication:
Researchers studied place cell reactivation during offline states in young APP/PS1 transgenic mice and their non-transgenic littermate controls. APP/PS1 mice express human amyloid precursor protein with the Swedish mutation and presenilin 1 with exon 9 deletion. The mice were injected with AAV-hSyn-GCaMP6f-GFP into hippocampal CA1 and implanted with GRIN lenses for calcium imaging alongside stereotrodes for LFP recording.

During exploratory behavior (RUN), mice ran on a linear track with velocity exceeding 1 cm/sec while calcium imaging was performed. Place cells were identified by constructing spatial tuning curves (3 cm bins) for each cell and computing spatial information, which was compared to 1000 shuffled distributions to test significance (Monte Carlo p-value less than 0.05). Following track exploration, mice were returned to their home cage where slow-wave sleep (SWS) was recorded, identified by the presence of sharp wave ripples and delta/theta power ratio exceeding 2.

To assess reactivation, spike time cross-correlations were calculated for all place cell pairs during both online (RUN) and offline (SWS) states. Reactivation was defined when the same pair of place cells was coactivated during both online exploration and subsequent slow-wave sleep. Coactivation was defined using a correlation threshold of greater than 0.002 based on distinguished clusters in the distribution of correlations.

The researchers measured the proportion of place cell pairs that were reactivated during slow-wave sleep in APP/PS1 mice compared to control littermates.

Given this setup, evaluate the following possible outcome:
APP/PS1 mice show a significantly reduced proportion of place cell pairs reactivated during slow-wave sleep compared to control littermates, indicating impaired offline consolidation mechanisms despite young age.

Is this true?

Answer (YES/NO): YES